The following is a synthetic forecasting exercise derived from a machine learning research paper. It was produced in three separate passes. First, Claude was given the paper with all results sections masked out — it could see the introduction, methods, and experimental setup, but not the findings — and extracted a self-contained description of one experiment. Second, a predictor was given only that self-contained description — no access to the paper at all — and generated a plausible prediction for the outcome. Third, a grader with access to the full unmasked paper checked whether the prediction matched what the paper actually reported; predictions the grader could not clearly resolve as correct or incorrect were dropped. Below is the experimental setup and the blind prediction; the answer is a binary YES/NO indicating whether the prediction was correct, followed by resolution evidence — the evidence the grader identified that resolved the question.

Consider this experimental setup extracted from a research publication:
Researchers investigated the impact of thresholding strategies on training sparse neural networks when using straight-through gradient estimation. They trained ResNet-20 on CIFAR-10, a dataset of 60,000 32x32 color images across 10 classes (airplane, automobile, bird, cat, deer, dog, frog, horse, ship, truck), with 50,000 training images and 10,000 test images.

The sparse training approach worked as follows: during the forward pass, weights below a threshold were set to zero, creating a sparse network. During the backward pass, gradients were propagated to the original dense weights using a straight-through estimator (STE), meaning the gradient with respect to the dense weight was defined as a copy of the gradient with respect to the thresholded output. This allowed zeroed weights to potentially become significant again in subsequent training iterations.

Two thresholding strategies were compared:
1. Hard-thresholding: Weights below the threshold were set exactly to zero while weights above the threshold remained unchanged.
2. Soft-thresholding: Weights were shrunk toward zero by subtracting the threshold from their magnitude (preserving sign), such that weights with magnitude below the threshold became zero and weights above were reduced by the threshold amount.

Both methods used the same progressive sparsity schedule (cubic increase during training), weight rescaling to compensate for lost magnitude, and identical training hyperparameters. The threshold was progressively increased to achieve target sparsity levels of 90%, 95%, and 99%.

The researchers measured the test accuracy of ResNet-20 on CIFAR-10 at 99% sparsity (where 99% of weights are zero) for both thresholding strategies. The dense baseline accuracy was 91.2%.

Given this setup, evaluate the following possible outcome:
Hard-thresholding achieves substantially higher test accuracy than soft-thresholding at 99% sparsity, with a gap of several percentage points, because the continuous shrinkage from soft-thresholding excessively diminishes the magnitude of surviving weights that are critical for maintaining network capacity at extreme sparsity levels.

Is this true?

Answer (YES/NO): NO